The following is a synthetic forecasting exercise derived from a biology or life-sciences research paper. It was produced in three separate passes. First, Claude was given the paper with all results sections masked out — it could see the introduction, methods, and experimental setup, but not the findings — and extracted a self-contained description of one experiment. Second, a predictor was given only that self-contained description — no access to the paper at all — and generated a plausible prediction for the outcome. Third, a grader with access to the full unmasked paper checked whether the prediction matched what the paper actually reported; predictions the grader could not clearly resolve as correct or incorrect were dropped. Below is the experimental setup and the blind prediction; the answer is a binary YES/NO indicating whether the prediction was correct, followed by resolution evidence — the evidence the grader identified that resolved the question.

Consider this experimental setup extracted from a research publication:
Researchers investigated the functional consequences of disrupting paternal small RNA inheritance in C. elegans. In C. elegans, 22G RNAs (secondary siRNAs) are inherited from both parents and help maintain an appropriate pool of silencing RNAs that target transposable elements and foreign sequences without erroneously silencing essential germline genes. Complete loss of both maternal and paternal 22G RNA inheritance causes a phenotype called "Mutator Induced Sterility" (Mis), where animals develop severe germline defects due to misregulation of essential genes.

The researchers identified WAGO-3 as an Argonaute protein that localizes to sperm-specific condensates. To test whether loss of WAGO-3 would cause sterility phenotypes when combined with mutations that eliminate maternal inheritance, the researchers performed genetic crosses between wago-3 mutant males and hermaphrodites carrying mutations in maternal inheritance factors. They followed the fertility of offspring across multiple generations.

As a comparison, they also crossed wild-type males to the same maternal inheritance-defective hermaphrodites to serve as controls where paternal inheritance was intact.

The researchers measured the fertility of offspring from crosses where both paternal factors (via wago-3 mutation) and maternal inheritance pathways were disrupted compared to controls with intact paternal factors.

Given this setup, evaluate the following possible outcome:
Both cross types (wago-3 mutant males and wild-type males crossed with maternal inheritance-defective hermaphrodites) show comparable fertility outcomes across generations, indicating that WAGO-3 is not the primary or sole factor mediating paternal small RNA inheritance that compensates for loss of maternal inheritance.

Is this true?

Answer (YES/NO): NO